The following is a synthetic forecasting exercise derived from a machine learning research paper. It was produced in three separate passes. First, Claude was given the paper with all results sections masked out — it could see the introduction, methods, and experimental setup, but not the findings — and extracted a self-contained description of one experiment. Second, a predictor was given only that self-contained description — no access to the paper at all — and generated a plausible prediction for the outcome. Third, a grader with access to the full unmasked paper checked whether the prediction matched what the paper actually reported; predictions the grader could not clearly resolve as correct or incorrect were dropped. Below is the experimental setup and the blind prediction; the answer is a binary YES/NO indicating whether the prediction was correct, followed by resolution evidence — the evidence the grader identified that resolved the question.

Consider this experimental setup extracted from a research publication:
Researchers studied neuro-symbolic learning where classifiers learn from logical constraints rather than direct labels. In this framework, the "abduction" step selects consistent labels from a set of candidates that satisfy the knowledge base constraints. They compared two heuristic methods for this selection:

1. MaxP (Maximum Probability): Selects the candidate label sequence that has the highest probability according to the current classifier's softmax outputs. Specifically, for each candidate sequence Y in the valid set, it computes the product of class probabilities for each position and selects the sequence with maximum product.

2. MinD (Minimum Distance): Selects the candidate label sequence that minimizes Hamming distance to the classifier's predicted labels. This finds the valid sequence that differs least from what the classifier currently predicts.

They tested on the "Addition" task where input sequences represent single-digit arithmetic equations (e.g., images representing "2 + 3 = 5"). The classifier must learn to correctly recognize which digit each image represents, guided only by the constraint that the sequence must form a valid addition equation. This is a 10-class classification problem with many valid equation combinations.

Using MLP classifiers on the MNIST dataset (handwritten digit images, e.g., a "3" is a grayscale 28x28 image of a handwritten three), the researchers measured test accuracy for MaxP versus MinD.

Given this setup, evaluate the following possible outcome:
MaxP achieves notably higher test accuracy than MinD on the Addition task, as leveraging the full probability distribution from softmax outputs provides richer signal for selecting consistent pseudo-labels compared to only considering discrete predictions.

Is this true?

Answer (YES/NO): NO